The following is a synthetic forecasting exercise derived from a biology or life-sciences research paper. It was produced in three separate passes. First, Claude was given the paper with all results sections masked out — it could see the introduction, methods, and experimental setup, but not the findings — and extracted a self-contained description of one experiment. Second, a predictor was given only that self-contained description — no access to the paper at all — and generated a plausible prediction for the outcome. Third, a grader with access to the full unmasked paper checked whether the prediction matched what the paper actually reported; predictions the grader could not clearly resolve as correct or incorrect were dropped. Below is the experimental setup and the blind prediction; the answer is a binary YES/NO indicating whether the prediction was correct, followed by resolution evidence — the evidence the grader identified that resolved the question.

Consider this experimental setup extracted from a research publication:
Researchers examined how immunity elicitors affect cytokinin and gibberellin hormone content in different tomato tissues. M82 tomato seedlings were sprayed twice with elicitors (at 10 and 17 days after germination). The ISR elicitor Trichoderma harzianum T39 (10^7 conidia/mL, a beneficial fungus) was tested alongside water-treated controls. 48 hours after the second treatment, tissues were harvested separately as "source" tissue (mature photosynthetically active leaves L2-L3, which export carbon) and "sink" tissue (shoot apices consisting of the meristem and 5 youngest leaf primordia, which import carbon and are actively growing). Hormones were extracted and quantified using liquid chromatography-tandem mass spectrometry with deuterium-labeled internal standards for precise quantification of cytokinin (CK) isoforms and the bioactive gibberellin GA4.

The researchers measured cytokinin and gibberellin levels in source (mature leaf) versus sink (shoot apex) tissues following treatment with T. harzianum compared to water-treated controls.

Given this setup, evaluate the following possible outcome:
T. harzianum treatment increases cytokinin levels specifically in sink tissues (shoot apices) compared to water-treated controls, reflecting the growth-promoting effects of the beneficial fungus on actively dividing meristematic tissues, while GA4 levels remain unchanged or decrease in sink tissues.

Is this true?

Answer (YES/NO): NO